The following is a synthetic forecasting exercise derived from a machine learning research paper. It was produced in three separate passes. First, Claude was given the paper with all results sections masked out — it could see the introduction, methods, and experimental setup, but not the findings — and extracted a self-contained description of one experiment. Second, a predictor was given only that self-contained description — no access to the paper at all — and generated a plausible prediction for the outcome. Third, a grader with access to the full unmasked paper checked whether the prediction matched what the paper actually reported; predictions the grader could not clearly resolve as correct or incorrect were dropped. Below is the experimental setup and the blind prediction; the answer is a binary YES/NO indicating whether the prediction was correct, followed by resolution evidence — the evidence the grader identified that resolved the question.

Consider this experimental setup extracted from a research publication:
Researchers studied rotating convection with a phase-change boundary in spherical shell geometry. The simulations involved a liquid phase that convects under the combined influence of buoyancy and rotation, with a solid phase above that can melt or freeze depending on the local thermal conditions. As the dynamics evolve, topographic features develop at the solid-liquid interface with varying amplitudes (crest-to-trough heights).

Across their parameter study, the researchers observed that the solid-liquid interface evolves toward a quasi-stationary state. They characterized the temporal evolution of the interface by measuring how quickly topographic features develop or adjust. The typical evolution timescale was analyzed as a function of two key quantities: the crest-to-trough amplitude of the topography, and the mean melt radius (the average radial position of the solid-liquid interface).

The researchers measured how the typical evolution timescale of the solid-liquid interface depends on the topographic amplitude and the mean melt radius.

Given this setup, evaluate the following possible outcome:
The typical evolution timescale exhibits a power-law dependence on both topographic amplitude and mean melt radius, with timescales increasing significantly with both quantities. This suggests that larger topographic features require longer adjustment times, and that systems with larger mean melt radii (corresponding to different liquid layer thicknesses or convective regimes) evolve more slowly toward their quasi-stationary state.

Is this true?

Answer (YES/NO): YES